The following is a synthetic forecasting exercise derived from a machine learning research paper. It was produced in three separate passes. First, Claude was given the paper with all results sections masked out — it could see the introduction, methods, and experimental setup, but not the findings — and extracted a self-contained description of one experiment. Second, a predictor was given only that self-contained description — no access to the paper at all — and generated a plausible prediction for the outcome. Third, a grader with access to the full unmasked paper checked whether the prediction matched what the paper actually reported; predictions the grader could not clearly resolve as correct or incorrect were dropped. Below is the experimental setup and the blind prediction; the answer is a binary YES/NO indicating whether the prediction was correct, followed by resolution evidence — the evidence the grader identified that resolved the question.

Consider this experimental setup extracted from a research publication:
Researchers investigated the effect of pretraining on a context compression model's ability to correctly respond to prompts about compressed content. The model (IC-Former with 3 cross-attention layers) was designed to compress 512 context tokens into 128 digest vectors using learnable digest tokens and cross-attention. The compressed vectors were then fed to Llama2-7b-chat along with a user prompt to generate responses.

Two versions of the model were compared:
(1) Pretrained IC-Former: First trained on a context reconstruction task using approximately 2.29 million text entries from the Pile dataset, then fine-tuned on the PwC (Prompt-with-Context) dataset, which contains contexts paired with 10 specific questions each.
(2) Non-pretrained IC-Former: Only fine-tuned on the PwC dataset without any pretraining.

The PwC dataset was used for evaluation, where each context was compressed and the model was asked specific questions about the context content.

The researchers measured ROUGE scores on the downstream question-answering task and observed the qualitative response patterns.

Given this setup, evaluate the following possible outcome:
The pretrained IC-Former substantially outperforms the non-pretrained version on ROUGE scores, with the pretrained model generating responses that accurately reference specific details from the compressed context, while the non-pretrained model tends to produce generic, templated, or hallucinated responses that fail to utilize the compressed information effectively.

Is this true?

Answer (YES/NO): YES